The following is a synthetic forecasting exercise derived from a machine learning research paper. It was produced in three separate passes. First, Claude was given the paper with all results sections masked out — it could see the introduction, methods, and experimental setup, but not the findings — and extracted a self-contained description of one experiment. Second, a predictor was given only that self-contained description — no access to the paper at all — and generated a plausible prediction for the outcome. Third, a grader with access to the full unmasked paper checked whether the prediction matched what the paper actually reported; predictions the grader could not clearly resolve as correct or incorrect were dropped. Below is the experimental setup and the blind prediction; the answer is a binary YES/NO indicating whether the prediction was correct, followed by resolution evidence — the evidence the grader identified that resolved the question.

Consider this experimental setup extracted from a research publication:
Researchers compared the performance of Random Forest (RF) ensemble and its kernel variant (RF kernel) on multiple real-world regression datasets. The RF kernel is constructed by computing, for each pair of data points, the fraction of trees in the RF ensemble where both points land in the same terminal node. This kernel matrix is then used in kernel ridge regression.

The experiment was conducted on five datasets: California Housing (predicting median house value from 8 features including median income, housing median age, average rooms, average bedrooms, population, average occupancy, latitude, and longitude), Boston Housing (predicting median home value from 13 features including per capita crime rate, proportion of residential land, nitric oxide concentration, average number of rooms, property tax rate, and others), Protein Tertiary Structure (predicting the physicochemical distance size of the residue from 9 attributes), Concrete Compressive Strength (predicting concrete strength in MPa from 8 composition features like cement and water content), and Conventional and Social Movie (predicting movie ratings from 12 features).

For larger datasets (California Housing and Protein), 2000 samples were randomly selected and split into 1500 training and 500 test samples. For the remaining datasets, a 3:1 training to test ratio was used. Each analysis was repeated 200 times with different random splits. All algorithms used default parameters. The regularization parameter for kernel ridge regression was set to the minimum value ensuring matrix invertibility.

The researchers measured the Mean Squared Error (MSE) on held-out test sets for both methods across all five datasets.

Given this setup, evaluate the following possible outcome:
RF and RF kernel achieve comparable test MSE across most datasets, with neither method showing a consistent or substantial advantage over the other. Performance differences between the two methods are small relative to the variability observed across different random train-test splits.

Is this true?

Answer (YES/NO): NO